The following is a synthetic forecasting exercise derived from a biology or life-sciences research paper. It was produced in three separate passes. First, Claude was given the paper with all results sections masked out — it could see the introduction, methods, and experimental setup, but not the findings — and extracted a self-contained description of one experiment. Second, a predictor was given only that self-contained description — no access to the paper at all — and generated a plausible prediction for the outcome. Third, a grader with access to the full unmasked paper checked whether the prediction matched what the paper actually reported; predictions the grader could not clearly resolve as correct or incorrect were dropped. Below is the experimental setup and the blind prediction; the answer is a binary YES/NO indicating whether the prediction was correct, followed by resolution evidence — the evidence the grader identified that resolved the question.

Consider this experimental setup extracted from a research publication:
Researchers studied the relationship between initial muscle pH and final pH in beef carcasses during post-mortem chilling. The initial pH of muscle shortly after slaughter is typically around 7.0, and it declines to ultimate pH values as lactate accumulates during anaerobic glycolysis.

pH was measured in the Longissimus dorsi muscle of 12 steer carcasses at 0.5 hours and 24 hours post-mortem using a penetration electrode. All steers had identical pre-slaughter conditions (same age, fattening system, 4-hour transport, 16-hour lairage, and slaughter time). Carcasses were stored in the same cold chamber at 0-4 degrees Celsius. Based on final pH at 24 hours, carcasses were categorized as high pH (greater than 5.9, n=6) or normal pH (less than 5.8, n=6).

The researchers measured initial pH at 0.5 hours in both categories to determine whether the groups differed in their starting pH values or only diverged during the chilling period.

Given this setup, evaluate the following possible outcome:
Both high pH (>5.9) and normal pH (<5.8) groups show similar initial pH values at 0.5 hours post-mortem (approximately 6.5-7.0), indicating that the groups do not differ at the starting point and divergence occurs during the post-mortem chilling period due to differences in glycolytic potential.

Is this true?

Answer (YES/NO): NO